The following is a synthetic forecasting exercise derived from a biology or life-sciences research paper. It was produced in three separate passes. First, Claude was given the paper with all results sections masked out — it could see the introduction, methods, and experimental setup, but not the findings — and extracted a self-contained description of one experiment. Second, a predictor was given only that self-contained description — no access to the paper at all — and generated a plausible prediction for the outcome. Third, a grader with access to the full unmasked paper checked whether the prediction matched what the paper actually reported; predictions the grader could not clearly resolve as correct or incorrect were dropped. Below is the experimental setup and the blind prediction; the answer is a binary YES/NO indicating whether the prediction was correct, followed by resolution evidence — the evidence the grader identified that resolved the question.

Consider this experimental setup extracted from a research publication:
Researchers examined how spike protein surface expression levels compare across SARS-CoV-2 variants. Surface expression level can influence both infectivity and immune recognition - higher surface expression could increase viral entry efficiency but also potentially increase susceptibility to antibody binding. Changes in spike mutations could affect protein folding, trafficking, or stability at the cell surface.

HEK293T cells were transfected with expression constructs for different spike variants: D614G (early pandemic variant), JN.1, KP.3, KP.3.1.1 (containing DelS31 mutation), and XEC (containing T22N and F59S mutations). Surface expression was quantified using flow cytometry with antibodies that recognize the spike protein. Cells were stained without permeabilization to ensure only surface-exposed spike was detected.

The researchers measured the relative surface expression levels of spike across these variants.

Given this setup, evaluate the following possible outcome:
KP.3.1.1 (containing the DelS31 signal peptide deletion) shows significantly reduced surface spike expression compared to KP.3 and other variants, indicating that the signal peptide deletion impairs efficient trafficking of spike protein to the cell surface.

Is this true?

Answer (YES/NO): NO